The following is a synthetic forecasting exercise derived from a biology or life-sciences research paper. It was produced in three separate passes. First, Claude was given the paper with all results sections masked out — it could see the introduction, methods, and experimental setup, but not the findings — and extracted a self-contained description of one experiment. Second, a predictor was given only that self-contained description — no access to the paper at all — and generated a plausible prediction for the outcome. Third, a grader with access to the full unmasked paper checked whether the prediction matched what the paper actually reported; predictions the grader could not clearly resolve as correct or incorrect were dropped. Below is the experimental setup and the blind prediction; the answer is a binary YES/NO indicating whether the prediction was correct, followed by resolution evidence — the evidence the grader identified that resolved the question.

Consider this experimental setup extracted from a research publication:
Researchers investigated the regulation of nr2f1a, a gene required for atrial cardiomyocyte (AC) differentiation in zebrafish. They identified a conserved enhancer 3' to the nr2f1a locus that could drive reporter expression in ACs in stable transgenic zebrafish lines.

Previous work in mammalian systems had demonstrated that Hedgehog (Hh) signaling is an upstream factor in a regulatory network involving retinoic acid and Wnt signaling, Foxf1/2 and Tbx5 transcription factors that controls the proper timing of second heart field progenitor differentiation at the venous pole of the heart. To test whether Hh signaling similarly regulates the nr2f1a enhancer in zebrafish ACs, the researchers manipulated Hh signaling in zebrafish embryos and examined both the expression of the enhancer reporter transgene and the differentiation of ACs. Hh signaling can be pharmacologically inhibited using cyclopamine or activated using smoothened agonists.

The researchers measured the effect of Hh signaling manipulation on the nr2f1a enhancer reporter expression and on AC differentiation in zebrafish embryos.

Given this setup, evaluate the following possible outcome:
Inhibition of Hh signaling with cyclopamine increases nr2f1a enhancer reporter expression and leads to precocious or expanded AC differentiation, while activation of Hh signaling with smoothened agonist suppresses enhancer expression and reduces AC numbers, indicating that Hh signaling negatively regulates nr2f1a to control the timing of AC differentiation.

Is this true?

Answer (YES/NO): NO